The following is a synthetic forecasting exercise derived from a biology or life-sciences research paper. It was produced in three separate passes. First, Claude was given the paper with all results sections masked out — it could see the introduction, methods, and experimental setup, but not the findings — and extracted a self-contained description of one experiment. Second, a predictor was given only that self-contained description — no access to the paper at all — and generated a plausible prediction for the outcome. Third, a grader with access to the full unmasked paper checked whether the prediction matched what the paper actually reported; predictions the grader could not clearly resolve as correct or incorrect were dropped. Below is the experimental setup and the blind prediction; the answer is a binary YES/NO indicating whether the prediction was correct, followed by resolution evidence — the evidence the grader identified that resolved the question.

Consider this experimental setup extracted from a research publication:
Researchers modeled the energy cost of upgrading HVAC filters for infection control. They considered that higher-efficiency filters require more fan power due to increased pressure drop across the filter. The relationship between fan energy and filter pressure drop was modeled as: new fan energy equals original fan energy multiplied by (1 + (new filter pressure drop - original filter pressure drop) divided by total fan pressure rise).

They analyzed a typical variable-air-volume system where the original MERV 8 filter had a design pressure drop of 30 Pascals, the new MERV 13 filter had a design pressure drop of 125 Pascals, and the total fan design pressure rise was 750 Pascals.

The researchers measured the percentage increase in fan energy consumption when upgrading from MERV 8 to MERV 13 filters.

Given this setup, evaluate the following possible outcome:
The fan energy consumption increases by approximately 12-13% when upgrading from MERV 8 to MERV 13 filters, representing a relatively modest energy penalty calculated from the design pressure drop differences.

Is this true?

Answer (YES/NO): YES